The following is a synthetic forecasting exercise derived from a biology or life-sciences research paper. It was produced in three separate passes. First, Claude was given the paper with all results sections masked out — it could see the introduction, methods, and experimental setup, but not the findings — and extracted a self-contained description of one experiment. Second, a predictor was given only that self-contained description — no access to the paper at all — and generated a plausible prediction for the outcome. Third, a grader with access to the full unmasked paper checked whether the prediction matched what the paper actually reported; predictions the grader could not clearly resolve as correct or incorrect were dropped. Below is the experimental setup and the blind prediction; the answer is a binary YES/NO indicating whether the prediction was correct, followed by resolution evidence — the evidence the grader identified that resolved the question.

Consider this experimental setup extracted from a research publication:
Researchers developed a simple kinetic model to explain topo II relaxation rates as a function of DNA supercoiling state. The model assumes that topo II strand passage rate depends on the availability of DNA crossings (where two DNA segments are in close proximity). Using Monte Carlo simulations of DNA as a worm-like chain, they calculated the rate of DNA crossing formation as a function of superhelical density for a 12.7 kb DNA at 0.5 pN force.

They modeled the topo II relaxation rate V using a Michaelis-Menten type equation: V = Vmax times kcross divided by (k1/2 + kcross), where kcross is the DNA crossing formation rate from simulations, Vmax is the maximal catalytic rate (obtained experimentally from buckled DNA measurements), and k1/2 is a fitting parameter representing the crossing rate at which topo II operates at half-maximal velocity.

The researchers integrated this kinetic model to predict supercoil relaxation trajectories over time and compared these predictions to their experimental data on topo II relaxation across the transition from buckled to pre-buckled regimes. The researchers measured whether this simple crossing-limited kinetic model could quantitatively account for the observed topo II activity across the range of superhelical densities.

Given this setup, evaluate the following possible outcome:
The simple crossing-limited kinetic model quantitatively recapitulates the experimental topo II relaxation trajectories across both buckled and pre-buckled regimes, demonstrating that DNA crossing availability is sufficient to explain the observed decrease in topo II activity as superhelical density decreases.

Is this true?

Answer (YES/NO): YES